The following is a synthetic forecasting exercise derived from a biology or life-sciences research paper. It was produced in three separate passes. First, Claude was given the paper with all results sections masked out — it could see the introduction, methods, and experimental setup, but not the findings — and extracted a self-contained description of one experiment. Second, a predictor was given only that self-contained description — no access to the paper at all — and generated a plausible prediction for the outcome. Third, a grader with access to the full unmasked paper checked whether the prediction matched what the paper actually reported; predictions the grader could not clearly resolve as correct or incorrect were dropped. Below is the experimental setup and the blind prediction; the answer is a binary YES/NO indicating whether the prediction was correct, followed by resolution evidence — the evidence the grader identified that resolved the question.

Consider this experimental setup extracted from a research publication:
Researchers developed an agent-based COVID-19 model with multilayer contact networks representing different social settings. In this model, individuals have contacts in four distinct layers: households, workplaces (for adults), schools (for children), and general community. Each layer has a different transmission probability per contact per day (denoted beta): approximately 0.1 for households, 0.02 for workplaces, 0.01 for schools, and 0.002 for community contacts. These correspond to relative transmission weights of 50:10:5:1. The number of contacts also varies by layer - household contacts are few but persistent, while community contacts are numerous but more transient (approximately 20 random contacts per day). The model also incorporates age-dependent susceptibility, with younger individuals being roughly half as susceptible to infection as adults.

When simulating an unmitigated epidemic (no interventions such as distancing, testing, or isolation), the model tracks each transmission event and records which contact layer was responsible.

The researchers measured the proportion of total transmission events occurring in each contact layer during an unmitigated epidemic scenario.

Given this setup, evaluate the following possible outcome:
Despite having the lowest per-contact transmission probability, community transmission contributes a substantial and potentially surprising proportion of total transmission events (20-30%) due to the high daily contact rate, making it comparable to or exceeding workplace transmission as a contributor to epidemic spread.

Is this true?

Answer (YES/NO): NO